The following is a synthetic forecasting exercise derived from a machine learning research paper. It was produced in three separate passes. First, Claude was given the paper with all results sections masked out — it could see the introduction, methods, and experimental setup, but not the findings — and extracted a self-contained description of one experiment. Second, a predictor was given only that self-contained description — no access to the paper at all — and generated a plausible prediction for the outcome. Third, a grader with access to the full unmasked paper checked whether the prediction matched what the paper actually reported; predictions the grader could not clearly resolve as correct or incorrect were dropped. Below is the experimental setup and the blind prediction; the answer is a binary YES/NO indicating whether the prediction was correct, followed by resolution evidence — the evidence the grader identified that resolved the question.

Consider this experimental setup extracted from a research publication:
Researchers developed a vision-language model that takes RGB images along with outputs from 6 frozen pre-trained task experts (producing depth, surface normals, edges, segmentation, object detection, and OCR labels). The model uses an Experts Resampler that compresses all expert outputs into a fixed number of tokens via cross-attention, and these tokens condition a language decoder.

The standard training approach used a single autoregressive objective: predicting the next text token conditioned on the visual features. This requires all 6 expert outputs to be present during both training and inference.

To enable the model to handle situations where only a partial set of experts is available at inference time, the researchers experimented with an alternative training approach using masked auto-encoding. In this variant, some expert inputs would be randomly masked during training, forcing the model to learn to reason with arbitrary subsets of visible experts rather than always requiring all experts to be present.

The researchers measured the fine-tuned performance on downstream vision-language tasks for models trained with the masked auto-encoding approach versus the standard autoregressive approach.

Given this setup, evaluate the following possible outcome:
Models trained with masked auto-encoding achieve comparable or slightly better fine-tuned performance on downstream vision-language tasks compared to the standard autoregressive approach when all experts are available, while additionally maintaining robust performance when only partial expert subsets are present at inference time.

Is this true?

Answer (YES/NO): NO